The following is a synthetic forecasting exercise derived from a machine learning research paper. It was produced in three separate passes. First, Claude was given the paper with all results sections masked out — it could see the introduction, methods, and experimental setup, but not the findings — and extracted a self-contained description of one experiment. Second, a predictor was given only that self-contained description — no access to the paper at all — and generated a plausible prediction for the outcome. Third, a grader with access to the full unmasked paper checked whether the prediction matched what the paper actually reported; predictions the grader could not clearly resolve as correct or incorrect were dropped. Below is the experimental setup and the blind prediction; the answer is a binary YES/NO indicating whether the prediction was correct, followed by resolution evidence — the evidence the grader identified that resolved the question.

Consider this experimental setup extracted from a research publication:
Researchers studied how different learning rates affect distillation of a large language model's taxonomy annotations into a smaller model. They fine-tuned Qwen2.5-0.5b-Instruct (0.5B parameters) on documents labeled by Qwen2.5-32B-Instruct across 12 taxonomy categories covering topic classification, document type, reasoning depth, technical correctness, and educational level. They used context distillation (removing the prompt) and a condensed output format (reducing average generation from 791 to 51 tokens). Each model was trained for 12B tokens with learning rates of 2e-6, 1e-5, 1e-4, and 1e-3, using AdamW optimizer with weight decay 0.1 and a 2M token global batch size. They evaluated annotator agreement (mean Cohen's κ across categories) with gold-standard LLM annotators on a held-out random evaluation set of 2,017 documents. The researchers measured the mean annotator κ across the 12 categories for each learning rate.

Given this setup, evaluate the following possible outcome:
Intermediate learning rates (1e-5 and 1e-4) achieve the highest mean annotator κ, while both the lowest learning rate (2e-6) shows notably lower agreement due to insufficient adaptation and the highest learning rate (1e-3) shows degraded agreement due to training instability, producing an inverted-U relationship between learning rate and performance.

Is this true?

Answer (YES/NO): NO